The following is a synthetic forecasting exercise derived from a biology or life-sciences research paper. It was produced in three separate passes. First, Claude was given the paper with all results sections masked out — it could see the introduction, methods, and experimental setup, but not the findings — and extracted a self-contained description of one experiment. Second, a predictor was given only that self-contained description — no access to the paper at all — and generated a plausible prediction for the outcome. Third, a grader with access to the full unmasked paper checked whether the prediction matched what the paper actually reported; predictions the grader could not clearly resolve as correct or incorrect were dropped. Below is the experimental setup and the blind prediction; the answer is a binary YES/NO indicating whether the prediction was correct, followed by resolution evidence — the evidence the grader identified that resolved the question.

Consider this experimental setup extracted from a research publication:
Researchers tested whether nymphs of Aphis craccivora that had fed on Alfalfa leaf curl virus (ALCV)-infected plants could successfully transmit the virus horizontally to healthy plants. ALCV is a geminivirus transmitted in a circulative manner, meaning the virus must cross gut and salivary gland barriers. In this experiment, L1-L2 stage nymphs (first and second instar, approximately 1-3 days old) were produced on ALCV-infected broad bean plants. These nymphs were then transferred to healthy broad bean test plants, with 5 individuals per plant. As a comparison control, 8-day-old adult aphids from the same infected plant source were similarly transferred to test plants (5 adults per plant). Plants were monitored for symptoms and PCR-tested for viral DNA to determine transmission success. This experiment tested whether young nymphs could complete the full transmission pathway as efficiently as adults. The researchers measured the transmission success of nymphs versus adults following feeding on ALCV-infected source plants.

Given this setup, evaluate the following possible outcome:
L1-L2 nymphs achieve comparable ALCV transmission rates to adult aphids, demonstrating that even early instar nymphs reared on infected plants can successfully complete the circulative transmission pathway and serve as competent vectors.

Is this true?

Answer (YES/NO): YES